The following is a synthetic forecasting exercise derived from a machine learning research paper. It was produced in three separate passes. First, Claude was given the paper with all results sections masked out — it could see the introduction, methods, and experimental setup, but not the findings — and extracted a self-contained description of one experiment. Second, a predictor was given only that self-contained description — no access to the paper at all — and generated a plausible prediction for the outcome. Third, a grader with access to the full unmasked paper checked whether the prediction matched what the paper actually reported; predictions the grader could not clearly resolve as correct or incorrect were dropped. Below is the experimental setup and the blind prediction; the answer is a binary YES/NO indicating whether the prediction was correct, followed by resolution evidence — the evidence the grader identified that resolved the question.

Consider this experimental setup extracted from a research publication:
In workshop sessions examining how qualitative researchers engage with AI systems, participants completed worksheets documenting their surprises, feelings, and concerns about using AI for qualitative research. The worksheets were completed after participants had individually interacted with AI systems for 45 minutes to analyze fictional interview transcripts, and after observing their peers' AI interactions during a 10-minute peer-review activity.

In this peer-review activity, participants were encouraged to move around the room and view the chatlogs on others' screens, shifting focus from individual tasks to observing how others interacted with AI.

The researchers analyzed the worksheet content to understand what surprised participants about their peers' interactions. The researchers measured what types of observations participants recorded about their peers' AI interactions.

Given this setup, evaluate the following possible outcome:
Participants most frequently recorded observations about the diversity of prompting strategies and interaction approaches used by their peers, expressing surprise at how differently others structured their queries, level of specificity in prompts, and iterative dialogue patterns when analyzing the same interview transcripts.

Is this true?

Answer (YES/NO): NO